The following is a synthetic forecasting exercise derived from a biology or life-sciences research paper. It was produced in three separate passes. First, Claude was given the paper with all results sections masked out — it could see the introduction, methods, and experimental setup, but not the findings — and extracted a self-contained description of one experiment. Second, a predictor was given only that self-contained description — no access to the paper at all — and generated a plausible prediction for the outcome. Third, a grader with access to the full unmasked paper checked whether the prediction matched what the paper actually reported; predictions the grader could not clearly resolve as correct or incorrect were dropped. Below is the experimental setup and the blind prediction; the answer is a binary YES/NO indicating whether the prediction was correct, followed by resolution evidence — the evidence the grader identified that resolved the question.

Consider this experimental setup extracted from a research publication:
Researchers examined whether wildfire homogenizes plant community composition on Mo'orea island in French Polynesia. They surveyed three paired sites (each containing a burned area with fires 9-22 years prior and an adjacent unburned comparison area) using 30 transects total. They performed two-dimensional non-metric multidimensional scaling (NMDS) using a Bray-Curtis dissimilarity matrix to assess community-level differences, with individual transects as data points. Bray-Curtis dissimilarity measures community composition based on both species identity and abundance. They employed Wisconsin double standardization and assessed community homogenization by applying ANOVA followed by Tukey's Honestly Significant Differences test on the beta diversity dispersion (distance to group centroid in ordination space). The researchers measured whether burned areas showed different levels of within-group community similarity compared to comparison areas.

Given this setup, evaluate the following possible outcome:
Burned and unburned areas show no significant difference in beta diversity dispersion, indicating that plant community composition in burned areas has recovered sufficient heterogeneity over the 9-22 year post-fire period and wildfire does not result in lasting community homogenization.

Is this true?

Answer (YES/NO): YES